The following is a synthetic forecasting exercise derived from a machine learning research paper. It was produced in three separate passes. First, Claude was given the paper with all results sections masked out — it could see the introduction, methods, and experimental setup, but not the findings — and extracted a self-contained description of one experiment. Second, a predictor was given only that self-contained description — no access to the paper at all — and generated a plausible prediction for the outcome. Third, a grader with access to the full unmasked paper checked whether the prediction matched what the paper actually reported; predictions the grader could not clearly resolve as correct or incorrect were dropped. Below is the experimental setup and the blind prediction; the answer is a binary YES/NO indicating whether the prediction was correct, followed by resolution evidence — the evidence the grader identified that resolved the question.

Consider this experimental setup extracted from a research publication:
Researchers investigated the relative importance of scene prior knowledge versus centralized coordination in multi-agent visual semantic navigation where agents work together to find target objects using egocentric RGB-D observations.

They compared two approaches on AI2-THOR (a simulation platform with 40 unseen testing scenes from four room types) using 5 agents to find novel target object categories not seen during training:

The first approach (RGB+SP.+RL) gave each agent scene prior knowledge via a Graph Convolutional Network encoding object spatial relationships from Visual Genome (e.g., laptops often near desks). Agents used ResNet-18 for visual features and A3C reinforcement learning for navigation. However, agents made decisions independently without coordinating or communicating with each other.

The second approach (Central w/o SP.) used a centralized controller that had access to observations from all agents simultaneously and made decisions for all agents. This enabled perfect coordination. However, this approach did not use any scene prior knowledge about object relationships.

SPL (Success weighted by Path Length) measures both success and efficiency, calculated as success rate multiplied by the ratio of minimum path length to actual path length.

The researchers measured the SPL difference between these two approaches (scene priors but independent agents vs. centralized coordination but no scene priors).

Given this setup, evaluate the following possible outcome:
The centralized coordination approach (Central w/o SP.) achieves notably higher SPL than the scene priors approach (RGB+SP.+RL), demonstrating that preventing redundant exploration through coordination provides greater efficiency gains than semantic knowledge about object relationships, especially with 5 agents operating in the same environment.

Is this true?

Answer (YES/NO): YES